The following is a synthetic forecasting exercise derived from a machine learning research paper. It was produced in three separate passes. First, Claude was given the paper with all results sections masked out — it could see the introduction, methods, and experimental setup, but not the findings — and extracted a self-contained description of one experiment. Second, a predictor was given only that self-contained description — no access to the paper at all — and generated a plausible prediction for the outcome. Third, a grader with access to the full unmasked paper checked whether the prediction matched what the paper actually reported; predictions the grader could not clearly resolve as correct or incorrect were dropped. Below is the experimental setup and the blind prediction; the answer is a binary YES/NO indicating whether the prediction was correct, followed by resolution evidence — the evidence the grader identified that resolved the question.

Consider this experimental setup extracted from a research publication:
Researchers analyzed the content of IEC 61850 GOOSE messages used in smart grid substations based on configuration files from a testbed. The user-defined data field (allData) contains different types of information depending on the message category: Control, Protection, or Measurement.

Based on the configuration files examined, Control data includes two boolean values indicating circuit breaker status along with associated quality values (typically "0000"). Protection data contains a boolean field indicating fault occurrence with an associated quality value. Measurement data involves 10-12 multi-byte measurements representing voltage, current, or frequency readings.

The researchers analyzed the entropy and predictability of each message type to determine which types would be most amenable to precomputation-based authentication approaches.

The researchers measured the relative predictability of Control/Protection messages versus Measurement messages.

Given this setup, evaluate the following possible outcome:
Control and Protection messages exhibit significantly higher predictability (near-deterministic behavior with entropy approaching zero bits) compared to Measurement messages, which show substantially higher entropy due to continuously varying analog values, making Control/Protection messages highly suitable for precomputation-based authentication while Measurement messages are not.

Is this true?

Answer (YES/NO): NO